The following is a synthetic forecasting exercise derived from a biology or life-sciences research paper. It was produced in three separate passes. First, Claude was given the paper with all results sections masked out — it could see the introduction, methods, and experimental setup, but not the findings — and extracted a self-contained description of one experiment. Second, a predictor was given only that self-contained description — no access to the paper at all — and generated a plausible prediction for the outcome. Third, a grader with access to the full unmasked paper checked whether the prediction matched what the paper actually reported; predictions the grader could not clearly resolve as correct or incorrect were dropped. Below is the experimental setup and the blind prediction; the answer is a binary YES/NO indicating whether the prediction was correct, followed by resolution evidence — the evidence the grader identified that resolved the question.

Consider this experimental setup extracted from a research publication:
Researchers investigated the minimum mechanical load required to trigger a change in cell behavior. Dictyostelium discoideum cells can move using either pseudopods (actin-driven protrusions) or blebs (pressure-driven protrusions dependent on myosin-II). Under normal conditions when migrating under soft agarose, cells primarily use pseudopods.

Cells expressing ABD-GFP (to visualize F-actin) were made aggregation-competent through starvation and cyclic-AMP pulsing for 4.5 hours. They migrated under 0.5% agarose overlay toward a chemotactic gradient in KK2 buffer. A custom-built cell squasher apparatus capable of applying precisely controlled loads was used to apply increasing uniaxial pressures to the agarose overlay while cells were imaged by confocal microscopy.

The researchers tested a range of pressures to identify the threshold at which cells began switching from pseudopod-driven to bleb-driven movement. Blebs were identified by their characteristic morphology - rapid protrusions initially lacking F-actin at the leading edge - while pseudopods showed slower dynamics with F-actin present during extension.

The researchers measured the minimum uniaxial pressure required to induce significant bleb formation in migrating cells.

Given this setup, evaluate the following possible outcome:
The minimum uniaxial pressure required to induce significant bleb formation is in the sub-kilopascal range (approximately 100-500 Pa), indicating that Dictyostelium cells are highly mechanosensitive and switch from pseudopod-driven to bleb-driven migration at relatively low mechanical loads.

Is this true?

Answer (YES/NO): YES